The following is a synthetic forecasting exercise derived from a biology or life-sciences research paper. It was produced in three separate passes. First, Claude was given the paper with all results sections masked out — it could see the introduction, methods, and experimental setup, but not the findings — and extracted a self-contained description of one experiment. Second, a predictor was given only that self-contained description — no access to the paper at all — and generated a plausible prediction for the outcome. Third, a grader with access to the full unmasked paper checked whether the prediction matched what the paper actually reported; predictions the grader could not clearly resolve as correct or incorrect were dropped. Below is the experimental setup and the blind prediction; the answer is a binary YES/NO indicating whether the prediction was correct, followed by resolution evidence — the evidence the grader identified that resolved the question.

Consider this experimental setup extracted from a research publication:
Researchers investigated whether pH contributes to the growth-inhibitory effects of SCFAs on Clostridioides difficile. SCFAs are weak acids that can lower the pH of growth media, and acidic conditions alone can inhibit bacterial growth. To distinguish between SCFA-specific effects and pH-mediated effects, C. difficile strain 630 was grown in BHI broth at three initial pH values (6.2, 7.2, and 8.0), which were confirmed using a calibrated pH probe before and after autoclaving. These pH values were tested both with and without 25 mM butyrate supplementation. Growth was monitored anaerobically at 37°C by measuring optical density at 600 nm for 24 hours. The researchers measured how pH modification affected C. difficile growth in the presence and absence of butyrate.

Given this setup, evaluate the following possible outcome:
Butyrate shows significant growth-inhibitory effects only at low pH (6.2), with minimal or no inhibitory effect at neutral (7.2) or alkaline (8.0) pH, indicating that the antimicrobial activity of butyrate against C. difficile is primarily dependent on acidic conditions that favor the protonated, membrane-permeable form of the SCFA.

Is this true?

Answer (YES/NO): NO